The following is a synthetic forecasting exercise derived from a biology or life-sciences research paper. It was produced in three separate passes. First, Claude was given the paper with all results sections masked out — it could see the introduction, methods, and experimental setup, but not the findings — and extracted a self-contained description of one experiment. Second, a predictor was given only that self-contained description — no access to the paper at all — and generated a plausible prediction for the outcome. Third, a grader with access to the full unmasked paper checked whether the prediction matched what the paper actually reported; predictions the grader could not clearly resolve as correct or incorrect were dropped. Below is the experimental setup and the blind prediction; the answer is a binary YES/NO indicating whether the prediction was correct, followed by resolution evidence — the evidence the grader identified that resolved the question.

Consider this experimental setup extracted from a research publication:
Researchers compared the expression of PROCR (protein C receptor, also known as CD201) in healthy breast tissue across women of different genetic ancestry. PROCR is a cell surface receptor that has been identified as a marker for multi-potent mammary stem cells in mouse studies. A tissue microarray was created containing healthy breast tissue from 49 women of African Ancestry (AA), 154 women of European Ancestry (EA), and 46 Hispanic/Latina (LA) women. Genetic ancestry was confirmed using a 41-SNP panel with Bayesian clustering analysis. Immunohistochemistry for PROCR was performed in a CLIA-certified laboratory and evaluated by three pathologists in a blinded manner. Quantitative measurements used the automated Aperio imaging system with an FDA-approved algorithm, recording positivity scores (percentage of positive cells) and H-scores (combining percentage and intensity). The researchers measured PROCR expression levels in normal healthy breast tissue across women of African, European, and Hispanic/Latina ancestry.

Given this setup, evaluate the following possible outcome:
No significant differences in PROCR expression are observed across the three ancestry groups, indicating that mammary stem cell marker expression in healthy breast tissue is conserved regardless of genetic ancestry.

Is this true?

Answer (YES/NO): NO